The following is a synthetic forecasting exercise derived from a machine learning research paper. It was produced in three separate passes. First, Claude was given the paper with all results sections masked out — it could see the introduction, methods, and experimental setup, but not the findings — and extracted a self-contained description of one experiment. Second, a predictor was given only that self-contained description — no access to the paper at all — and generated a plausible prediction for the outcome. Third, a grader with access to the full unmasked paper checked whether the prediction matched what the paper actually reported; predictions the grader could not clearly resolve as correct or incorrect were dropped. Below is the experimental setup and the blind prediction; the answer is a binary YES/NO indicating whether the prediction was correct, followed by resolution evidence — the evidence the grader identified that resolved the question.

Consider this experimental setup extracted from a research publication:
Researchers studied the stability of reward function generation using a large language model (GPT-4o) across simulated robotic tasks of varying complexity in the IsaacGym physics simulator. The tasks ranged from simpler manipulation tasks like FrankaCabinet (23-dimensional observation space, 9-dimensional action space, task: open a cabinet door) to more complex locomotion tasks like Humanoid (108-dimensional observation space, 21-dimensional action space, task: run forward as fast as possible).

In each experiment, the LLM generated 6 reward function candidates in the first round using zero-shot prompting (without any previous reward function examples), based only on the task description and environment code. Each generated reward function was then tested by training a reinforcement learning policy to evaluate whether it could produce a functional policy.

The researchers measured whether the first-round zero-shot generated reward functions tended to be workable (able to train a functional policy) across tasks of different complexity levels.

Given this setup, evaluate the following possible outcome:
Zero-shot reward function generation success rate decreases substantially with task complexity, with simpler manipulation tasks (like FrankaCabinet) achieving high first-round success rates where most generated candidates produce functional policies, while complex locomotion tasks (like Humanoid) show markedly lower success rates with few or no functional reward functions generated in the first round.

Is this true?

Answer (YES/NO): YES